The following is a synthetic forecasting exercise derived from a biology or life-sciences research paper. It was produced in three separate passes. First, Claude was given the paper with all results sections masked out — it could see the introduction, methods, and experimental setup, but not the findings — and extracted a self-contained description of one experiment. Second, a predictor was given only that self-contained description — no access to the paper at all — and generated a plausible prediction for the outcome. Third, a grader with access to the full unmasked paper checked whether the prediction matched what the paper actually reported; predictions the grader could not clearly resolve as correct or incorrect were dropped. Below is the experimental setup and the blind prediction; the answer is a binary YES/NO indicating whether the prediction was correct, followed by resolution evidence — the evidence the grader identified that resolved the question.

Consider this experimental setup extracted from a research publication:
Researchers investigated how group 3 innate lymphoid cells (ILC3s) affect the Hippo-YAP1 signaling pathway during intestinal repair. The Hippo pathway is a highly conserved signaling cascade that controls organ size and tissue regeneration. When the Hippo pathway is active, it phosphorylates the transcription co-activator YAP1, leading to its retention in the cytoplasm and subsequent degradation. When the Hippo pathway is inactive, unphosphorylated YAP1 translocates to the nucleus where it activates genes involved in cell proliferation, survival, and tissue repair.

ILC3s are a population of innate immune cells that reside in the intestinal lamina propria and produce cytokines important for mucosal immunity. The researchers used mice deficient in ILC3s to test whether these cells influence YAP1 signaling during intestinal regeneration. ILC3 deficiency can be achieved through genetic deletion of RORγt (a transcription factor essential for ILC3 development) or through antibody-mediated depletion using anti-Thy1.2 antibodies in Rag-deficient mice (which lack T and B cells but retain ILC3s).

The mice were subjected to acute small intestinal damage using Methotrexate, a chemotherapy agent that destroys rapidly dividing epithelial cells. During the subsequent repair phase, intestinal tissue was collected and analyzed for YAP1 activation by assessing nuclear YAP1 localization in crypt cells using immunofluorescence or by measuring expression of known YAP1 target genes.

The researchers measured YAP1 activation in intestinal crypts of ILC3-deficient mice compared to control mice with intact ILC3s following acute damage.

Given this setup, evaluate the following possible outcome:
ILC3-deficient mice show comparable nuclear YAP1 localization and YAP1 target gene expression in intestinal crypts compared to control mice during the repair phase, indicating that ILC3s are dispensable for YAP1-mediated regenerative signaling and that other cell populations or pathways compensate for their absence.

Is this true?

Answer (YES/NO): NO